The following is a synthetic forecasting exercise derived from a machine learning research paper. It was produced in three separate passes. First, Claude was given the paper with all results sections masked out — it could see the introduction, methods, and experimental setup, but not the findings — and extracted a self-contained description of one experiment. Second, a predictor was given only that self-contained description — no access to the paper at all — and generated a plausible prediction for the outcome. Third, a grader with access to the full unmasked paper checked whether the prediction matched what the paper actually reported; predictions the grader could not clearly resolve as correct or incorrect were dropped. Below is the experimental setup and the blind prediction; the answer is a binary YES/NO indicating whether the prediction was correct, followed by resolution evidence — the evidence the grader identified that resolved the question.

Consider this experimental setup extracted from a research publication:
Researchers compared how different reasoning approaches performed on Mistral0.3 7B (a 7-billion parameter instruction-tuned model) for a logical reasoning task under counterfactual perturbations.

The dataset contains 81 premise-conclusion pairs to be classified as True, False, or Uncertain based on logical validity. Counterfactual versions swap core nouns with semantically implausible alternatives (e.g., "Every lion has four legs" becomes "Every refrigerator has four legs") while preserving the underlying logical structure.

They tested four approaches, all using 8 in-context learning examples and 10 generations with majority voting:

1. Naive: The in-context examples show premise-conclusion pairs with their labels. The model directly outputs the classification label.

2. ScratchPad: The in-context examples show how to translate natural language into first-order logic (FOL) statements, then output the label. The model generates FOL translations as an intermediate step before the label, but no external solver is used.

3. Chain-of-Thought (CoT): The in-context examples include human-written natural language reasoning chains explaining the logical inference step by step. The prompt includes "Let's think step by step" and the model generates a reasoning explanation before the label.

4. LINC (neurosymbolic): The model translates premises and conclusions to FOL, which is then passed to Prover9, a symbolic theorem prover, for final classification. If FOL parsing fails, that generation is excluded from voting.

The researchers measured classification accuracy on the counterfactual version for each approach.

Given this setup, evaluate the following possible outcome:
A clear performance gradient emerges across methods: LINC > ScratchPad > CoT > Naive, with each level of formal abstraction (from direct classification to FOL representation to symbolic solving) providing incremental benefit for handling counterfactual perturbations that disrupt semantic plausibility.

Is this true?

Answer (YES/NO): NO